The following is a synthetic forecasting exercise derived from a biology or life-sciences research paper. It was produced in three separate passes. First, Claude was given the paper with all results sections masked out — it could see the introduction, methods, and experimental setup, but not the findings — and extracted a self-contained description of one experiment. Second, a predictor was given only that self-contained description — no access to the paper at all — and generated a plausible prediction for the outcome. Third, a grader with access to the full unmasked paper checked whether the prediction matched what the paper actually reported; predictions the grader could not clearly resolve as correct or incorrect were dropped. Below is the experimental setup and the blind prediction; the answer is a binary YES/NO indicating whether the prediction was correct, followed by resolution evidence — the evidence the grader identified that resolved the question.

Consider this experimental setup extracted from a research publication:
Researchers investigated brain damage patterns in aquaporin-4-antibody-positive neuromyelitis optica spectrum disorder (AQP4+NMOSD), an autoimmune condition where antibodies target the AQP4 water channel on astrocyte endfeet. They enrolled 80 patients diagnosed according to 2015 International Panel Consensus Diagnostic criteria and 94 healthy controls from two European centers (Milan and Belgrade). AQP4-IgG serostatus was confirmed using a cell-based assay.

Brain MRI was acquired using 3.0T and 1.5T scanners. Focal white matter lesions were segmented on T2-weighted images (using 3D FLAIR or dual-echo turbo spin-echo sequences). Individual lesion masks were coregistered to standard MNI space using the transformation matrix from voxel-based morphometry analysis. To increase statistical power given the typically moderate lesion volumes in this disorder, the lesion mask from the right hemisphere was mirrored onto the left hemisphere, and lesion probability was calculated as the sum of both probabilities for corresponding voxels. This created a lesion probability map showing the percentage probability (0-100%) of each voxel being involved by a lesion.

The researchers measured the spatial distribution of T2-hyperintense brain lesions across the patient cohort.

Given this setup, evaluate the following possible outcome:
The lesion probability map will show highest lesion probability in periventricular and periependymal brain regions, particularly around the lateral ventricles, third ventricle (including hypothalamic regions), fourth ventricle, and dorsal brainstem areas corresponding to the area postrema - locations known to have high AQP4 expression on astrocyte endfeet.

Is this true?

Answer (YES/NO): NO